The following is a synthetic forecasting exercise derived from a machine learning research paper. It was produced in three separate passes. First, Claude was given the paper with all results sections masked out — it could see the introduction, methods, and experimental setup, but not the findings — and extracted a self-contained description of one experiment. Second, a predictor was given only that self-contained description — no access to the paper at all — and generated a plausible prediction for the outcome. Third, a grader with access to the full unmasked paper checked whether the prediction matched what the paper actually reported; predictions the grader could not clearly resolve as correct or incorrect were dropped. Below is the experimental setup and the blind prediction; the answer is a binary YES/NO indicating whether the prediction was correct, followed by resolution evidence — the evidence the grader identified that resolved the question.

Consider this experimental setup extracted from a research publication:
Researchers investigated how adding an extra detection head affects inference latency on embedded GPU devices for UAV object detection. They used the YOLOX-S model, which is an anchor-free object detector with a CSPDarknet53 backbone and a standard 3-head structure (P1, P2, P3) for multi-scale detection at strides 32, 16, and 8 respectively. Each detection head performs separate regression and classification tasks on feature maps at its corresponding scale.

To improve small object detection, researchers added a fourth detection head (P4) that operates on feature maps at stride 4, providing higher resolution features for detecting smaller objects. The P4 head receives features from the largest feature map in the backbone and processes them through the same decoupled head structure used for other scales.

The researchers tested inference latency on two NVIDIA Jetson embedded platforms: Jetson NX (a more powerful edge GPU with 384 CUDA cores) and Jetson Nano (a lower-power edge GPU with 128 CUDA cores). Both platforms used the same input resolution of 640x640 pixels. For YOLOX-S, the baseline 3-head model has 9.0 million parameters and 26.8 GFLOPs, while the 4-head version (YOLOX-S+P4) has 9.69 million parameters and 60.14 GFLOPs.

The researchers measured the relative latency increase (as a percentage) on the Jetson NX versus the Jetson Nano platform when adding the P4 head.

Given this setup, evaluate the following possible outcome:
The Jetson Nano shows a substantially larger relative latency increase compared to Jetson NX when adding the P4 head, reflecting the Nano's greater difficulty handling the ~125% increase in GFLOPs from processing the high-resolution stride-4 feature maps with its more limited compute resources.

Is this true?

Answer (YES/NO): YES